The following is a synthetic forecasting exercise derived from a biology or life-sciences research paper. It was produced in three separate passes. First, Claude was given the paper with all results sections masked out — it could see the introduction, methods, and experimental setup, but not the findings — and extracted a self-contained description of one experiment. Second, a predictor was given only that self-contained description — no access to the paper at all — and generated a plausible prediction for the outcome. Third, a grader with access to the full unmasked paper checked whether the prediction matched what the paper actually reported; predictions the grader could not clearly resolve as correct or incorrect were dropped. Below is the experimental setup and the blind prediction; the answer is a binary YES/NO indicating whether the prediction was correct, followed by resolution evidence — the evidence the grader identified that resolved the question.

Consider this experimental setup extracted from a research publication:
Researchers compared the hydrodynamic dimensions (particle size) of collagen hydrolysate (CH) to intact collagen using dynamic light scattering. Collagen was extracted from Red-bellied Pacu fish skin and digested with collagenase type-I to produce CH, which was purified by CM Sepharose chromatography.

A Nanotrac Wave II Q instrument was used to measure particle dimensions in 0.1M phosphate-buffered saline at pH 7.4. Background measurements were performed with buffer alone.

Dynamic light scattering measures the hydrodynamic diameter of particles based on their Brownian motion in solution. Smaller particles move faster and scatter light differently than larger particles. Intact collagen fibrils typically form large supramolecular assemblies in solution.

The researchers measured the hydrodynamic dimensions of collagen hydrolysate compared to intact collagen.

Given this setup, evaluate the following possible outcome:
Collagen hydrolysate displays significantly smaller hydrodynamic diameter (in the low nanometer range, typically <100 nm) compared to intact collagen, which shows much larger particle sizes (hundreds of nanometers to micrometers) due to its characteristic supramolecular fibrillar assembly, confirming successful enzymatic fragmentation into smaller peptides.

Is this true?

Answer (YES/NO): NO